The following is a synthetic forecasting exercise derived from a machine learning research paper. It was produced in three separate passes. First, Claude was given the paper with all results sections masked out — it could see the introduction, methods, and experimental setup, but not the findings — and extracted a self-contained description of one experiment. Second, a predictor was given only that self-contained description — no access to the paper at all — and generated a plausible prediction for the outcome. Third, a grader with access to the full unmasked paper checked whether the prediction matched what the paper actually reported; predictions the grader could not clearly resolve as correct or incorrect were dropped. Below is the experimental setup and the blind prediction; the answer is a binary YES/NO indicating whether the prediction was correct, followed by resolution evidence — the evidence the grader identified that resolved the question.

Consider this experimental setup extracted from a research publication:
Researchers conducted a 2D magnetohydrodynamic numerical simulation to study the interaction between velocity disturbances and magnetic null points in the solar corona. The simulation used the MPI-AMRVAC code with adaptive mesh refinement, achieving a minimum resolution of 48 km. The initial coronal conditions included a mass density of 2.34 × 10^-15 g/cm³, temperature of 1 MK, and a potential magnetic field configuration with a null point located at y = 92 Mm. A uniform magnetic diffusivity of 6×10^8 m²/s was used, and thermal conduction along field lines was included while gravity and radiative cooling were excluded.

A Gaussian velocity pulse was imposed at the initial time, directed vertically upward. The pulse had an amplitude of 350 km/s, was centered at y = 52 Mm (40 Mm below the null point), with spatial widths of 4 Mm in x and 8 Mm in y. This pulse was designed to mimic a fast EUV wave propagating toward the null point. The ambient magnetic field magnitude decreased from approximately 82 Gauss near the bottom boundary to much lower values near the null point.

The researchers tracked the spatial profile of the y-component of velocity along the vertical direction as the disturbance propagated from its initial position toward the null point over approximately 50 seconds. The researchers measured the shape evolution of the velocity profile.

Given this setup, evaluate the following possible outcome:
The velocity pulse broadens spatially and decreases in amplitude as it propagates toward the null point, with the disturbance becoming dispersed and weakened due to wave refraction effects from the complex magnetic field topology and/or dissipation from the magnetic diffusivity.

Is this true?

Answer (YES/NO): NO